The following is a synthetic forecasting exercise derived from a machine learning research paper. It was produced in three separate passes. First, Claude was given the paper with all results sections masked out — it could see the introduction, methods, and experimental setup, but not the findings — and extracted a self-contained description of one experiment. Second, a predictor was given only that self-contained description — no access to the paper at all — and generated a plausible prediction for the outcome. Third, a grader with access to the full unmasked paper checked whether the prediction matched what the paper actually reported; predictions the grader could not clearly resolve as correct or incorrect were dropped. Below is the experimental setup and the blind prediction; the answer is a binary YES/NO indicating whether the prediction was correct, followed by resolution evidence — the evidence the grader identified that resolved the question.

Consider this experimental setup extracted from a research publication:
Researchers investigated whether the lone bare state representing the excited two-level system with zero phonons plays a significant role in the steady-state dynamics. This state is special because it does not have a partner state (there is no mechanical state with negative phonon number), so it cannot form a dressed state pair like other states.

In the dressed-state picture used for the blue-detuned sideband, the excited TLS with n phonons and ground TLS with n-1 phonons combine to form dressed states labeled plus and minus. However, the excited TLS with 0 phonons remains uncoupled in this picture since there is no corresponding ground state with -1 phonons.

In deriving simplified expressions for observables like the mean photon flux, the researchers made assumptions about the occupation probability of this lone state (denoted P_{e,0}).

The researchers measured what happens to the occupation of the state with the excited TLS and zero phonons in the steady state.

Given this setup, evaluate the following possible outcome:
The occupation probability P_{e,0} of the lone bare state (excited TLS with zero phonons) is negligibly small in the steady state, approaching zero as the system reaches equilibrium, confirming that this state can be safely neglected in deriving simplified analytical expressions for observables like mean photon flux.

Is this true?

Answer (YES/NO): YES